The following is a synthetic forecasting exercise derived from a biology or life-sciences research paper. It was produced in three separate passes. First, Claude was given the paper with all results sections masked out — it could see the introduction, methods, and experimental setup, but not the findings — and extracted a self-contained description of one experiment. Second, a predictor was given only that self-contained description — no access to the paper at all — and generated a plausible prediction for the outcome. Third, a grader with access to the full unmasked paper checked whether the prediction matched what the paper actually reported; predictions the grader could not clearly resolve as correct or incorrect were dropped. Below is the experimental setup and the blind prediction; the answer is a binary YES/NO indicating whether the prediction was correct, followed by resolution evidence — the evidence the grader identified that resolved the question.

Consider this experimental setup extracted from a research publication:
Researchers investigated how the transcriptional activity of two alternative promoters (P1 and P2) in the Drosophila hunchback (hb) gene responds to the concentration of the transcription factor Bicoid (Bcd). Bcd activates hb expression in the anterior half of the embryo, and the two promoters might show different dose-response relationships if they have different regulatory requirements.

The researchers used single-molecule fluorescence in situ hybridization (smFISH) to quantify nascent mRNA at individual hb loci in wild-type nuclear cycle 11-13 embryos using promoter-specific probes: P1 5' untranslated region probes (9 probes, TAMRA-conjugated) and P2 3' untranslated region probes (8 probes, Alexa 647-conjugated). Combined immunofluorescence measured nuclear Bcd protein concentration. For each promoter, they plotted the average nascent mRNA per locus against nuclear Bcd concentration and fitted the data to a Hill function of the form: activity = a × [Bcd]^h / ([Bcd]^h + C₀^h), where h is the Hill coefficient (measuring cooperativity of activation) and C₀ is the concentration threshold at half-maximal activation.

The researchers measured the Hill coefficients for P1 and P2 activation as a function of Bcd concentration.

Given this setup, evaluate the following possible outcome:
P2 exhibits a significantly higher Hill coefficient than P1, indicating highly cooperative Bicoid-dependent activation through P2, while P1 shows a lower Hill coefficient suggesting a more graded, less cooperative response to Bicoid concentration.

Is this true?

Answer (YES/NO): NO